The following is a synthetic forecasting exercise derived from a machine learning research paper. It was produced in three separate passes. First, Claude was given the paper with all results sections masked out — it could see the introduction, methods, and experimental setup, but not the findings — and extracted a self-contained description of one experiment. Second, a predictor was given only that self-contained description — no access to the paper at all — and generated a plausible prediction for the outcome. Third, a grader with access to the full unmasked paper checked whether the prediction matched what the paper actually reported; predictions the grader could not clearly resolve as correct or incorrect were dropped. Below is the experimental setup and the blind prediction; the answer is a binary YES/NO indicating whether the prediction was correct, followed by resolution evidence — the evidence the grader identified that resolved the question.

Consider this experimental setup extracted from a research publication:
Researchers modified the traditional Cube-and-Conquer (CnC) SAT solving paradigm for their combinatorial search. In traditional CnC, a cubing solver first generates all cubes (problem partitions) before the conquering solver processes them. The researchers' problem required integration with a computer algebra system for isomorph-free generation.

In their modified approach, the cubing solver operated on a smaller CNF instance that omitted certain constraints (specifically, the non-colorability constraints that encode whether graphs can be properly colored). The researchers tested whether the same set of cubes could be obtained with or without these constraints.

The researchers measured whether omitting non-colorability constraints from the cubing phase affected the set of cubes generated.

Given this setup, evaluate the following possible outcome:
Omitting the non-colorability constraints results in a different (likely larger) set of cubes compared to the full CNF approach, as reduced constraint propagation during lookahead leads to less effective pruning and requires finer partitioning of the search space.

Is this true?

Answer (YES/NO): NO